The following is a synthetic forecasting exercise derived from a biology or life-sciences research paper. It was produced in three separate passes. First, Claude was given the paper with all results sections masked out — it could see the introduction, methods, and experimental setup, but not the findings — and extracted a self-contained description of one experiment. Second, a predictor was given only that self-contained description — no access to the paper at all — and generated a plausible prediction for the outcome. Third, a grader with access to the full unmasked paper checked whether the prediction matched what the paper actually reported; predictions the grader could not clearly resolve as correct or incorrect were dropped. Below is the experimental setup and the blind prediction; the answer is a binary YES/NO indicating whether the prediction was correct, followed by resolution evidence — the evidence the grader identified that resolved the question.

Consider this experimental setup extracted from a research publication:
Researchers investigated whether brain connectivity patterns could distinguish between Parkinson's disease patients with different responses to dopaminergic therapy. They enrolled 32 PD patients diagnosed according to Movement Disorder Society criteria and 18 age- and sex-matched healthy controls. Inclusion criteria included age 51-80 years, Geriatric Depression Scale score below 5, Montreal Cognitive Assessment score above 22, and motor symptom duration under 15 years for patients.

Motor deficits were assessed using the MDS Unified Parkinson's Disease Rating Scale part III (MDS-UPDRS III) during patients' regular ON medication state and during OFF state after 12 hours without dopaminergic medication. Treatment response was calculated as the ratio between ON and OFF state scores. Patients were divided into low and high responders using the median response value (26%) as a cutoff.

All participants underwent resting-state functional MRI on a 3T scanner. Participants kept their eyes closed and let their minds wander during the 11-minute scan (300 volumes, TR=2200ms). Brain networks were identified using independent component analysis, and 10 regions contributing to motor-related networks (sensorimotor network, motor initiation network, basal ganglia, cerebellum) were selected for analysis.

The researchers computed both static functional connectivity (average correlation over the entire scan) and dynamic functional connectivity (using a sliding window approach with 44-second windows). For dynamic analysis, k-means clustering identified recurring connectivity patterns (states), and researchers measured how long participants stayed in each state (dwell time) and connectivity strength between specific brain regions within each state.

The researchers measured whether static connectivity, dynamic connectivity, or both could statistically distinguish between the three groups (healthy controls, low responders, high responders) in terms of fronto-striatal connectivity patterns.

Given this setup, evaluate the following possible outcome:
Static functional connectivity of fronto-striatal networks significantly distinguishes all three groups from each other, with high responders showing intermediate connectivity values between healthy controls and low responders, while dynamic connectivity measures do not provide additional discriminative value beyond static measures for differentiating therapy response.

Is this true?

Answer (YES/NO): NO